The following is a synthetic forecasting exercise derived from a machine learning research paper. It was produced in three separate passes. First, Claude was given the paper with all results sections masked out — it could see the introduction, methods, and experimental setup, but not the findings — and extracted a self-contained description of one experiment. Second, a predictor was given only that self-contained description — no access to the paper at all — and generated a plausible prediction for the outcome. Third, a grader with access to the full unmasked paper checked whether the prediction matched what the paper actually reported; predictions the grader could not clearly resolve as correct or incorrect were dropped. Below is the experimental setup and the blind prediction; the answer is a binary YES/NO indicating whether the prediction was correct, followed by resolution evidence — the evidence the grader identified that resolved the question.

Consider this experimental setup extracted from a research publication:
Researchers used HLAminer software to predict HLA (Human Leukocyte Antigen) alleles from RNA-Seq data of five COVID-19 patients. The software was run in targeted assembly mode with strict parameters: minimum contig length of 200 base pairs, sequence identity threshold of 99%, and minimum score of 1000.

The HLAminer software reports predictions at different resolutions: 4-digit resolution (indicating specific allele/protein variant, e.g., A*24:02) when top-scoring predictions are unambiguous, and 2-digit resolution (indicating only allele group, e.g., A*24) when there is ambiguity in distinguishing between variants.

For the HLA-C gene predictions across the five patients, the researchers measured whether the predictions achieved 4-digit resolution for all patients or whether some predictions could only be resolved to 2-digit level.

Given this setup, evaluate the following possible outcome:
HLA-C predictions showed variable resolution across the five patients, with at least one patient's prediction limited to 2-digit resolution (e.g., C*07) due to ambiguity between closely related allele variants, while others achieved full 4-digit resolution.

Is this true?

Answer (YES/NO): YES